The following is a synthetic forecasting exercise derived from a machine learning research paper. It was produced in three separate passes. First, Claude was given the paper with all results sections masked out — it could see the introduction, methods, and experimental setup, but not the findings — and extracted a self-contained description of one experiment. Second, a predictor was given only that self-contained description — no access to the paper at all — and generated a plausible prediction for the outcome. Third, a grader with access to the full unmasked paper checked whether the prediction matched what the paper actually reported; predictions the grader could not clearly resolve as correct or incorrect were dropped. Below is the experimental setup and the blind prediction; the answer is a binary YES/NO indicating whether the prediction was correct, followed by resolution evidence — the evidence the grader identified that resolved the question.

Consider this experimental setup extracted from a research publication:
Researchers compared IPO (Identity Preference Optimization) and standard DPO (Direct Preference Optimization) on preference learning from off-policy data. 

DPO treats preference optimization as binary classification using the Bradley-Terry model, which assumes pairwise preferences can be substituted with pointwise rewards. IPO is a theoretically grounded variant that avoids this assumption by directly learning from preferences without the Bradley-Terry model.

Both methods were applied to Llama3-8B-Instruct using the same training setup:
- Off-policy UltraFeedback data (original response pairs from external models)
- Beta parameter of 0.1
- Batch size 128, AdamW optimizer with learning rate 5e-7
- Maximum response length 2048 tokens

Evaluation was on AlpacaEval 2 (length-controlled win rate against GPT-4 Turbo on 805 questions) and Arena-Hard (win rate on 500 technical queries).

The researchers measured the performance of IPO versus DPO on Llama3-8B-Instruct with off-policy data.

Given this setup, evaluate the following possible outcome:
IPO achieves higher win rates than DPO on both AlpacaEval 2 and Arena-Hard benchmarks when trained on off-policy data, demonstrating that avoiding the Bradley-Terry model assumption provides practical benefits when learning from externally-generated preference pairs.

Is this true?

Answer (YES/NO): YES